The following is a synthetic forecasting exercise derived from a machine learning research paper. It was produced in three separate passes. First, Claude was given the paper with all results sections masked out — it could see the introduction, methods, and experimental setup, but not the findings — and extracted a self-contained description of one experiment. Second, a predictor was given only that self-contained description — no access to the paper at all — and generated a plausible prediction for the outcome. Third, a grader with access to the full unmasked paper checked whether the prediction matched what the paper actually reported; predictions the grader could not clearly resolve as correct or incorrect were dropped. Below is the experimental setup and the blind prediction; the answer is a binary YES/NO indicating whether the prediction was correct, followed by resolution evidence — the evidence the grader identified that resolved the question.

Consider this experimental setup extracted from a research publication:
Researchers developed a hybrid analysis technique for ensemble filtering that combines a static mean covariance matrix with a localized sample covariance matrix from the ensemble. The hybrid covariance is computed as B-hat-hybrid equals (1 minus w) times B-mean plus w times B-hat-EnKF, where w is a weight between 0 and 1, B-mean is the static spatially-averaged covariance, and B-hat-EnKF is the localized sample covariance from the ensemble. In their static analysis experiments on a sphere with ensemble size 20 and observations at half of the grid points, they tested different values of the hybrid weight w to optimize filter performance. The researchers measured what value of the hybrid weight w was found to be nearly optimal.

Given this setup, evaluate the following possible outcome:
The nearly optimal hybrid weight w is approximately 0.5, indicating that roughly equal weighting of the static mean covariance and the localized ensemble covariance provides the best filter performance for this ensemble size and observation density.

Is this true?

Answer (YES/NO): YES